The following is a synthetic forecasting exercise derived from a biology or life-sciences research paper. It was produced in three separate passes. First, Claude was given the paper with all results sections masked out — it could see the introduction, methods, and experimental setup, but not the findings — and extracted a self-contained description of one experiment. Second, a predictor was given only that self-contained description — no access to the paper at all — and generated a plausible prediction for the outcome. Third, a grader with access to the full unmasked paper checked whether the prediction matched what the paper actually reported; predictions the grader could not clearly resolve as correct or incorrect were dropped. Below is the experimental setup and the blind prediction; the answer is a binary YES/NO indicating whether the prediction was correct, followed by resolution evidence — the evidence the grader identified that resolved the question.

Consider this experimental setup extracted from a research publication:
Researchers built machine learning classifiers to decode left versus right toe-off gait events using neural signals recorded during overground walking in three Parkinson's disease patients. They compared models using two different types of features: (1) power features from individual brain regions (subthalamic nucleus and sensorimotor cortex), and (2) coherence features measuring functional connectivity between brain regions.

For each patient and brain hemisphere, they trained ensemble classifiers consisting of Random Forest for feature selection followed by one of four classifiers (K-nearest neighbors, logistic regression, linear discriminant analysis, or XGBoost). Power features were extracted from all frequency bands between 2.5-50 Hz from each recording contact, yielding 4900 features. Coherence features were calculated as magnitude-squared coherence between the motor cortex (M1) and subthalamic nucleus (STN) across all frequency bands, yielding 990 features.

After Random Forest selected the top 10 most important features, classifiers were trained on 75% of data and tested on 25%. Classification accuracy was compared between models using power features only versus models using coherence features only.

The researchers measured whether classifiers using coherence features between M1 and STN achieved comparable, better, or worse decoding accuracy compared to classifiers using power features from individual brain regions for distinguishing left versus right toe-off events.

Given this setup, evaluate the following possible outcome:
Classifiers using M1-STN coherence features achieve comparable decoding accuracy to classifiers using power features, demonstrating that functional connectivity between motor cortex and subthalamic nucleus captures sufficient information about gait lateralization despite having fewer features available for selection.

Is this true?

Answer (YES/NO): NO